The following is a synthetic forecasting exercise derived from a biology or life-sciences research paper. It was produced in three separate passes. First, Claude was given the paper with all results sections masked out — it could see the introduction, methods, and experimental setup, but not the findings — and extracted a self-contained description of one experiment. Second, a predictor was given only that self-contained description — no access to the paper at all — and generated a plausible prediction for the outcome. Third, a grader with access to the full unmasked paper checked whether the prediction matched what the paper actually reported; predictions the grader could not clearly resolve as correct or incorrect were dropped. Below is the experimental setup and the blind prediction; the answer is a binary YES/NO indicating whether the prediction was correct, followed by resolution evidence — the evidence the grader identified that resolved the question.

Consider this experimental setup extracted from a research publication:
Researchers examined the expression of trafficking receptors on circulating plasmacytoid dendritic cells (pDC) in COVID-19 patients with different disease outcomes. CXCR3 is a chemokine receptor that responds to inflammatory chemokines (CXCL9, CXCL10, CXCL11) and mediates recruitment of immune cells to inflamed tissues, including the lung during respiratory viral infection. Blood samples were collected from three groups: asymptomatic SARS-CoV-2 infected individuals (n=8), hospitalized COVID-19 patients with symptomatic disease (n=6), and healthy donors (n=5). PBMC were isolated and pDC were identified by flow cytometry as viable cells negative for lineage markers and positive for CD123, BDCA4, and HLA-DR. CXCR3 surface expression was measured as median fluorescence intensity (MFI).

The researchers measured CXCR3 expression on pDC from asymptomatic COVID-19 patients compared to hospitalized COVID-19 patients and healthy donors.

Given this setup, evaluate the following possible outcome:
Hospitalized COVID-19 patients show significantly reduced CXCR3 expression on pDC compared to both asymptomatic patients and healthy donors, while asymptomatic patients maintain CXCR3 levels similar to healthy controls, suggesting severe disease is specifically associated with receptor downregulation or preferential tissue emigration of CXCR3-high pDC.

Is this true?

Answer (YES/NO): NO